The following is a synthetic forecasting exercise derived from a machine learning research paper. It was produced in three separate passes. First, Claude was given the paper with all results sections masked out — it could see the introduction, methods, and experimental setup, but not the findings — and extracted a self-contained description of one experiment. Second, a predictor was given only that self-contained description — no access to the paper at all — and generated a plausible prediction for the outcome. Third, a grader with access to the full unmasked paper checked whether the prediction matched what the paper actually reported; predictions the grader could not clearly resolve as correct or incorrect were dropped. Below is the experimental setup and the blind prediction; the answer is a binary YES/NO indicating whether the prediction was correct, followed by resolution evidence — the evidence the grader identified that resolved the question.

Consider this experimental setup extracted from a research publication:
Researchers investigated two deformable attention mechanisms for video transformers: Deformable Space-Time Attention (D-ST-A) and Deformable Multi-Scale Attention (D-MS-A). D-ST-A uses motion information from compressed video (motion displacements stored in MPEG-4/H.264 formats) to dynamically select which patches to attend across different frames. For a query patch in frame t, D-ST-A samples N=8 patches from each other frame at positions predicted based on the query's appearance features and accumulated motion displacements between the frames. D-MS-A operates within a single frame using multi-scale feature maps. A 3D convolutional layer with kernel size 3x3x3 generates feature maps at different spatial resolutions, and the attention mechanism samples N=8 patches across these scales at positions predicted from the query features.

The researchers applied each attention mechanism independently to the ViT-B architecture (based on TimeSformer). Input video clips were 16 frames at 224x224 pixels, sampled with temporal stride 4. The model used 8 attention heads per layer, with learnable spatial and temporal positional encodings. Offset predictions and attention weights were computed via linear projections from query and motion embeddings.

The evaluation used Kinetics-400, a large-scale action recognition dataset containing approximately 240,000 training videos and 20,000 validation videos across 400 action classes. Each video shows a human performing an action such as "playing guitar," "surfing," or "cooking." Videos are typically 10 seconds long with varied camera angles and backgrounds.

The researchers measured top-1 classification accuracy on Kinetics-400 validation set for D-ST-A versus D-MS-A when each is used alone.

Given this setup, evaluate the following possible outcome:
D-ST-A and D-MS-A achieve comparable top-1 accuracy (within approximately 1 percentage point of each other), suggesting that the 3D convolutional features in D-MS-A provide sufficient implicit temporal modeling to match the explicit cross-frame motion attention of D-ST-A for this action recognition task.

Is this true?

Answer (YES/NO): NO